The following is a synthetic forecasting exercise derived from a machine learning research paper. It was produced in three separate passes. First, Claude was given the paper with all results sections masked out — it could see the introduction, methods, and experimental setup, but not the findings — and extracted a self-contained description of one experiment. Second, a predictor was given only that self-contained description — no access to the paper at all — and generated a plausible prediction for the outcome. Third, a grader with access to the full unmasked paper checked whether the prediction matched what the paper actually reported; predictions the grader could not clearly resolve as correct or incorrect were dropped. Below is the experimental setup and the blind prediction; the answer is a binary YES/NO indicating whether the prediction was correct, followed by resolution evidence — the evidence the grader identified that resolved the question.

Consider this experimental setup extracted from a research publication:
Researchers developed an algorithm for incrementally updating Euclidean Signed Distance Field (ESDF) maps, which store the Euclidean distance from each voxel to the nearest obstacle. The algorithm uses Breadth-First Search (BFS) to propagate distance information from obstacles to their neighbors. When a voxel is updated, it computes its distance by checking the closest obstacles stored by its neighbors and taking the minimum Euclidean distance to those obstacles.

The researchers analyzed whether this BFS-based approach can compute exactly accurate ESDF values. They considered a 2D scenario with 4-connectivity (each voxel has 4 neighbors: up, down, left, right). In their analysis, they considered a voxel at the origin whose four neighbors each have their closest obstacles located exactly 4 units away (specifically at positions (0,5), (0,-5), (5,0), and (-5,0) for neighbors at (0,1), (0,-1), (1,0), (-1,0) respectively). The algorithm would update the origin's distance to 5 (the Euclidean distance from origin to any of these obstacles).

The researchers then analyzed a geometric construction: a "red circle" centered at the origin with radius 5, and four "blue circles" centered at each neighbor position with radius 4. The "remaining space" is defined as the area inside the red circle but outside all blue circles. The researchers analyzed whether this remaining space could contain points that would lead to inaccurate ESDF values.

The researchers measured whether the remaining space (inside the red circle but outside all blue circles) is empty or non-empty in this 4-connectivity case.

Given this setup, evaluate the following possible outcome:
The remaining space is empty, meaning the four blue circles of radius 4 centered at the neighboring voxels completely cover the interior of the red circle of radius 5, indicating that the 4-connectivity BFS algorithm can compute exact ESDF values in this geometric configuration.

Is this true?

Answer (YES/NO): NO